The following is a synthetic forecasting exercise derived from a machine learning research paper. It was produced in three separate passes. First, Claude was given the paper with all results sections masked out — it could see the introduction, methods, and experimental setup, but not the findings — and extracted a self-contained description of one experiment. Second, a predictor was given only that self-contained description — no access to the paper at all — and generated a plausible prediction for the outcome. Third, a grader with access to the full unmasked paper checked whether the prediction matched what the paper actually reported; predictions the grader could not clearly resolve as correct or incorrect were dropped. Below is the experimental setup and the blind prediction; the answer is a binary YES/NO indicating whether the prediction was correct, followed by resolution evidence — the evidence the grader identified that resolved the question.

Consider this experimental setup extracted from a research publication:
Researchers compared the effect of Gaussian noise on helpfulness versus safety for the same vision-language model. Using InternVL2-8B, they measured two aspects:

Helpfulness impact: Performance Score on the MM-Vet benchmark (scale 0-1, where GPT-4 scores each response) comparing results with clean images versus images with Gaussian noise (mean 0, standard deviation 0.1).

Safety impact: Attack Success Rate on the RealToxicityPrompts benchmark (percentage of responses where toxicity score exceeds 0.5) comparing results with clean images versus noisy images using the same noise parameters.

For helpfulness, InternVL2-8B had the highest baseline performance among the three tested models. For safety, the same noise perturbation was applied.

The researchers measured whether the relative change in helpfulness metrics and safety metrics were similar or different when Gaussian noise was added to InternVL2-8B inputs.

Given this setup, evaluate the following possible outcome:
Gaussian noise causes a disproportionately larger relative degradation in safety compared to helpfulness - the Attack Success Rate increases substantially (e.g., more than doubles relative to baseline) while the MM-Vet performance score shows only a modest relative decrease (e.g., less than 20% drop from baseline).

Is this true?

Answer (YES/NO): NO